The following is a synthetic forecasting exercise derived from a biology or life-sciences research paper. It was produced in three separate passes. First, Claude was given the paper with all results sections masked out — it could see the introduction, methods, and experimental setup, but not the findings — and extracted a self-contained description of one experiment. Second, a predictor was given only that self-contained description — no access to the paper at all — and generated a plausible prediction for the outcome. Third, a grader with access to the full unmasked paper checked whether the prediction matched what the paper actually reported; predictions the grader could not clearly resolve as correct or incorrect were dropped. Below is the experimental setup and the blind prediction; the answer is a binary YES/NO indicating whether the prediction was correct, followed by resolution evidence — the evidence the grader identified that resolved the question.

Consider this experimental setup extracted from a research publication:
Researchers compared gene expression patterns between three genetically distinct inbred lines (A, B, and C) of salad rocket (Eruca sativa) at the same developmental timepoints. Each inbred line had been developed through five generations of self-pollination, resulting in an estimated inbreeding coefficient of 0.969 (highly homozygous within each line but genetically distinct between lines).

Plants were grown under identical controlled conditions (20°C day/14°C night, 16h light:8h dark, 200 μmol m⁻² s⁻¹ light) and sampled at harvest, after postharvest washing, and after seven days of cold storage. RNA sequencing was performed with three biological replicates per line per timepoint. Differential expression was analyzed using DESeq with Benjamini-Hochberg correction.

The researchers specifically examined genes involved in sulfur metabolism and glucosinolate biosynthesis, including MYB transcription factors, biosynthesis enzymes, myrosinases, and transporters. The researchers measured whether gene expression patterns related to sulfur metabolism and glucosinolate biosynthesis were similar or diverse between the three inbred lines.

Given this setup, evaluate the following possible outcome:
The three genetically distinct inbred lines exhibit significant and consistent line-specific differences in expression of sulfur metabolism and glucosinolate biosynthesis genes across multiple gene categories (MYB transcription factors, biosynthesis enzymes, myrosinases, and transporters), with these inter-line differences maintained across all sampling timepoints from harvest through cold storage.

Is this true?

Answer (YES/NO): YES